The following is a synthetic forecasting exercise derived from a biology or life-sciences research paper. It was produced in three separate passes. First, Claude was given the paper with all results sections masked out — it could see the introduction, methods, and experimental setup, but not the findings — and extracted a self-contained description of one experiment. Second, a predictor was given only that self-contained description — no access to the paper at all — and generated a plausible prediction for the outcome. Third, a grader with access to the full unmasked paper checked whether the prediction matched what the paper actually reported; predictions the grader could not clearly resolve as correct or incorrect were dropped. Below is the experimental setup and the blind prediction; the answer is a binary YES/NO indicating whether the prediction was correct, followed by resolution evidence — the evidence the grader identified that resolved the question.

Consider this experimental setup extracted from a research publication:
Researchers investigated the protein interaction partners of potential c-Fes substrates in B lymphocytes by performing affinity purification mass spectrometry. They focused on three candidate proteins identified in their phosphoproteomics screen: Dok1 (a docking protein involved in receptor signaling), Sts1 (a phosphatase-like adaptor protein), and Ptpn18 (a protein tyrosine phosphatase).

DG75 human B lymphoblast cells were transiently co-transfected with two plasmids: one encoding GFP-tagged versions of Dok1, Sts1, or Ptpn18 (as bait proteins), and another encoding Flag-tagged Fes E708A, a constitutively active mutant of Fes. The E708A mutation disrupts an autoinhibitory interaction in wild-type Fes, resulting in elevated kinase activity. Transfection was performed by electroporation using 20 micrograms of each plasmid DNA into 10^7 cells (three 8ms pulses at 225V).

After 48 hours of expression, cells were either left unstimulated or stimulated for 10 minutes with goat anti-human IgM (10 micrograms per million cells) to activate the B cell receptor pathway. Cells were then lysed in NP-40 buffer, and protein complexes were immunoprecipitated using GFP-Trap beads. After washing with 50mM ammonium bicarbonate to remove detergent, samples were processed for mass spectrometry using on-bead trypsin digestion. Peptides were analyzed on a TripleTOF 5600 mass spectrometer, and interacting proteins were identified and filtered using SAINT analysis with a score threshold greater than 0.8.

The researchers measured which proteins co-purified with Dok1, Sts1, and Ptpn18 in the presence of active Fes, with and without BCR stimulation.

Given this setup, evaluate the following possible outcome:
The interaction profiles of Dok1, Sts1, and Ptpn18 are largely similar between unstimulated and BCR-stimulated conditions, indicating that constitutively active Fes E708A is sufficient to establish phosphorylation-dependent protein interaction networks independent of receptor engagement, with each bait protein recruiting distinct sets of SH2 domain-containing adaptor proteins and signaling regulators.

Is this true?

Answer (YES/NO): NO